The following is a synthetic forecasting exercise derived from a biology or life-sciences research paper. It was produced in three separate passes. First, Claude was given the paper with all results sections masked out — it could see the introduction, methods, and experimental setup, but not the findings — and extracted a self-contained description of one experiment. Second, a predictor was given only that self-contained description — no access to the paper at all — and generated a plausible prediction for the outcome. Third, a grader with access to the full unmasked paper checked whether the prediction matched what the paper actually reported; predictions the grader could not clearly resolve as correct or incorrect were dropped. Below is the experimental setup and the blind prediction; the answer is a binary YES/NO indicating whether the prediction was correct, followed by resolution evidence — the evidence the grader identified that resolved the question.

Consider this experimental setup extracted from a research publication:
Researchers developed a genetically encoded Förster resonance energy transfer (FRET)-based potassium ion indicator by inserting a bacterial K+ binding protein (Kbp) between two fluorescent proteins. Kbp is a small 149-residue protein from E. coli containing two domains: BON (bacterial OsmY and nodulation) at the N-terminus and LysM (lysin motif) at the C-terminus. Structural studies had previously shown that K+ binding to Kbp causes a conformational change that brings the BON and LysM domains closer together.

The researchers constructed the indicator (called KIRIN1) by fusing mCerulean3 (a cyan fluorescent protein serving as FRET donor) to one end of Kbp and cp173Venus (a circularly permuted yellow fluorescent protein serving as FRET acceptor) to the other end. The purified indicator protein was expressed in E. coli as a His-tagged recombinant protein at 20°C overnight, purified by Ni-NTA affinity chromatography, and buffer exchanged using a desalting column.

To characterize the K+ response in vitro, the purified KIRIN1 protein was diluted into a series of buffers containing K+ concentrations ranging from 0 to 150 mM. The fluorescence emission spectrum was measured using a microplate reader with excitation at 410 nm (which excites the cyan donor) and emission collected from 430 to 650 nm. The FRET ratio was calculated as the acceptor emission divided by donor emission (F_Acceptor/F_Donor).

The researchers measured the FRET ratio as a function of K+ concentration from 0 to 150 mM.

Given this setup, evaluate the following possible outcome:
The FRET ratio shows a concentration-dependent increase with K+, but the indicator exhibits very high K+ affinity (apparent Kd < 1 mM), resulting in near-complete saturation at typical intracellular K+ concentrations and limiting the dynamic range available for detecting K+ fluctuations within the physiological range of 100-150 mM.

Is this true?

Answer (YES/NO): NO